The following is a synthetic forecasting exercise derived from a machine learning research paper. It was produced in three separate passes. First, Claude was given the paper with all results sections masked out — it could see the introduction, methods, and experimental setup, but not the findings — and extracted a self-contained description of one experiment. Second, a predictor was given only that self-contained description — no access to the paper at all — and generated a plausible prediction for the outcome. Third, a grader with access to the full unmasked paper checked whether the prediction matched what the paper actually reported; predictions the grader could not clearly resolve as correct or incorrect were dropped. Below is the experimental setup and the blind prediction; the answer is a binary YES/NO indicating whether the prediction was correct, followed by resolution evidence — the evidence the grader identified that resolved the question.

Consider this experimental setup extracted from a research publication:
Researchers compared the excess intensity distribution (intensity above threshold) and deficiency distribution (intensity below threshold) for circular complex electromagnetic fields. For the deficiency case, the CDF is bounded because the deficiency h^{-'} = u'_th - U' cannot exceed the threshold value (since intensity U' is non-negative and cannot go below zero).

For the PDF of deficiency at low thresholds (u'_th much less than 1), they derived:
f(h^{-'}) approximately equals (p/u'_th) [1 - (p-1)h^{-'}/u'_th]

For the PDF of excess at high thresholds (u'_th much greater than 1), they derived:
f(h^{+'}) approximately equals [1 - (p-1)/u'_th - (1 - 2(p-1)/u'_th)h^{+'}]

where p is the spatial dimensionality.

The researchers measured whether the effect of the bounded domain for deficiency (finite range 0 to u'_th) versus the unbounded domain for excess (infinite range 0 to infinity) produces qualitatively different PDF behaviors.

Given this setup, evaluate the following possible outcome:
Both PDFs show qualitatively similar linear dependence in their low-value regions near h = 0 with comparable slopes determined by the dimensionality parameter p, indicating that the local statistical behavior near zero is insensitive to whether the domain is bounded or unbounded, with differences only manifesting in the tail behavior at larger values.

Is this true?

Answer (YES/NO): NO